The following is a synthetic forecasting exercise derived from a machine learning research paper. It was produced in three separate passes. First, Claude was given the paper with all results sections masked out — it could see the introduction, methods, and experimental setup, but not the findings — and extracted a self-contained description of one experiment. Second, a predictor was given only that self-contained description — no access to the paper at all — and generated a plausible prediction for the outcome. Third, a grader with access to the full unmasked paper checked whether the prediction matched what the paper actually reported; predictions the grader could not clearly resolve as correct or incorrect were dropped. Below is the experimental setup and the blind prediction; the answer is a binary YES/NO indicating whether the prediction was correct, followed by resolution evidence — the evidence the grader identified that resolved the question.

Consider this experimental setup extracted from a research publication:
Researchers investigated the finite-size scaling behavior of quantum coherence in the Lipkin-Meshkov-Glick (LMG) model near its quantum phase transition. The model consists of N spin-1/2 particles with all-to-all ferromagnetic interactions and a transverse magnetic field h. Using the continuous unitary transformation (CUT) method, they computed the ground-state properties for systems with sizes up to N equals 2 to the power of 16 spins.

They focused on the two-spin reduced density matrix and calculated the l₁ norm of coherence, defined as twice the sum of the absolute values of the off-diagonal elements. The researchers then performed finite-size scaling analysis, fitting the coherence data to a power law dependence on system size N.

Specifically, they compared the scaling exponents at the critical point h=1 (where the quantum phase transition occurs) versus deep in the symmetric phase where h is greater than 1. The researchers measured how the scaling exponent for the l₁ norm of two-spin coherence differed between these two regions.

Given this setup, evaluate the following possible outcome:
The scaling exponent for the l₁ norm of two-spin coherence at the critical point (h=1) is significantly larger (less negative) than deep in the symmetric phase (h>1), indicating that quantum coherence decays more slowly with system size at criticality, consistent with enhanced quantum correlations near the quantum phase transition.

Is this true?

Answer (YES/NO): YES